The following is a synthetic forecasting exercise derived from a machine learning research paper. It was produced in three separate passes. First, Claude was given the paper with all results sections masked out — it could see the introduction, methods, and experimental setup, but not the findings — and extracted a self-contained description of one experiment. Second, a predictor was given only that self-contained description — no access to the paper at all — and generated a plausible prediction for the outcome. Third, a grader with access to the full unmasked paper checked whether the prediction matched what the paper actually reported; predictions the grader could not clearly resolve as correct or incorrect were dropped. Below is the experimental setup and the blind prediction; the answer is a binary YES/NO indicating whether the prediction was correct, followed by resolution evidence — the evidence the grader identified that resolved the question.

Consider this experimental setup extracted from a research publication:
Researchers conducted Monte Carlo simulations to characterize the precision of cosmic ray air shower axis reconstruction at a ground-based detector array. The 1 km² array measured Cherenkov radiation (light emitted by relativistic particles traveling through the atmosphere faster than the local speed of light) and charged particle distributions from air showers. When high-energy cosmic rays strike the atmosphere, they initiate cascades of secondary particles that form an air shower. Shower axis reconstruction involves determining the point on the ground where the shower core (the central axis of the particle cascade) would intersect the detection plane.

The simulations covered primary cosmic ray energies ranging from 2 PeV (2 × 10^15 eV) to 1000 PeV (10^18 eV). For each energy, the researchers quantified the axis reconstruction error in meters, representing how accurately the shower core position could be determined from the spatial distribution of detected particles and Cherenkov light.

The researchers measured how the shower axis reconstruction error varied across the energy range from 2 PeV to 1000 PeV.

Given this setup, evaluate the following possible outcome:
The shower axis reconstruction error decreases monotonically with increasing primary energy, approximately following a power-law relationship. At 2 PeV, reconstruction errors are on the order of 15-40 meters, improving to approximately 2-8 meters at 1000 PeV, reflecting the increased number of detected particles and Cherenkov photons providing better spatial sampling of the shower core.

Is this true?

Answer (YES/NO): NO